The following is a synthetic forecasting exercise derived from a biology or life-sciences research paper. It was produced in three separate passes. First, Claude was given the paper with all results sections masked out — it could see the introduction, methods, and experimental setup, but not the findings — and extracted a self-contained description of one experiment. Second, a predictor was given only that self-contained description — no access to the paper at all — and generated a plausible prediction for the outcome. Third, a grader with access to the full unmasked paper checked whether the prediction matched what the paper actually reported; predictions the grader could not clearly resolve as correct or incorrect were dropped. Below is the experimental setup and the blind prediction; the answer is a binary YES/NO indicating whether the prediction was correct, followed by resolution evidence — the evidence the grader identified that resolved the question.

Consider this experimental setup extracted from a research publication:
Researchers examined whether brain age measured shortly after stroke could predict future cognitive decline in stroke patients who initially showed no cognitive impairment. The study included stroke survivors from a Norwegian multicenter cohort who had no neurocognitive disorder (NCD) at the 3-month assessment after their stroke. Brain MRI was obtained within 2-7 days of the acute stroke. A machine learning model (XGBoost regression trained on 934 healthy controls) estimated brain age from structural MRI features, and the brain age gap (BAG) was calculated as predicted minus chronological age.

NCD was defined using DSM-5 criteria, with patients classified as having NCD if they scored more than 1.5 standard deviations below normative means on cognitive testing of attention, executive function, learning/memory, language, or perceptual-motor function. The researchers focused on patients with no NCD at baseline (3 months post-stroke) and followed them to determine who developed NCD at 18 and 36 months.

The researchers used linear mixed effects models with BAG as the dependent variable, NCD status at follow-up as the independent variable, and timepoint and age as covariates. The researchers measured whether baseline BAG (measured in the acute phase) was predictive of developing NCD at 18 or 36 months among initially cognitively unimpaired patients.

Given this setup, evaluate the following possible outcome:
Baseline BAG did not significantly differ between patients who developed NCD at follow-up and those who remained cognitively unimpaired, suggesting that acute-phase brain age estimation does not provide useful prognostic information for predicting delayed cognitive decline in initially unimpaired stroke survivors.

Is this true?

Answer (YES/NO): NO